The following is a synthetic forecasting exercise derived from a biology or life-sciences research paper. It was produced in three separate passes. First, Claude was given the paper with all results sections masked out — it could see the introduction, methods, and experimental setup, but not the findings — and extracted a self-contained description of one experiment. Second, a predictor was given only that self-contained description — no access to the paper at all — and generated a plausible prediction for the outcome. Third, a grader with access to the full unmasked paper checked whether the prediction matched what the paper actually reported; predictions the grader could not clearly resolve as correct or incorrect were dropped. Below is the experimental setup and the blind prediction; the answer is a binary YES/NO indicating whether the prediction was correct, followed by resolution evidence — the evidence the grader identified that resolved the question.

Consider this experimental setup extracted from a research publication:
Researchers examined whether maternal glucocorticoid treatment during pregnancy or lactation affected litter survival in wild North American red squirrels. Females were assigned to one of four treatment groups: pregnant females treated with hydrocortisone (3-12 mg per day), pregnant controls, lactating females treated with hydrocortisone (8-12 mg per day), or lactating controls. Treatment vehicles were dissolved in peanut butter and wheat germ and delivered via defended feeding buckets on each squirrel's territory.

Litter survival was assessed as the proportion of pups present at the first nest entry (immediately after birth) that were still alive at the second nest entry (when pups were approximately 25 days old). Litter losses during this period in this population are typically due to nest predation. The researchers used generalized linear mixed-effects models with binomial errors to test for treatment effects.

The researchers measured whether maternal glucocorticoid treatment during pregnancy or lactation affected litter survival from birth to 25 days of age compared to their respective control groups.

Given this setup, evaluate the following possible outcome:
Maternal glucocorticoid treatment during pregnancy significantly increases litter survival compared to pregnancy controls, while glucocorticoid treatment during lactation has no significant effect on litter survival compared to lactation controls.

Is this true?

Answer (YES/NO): NO